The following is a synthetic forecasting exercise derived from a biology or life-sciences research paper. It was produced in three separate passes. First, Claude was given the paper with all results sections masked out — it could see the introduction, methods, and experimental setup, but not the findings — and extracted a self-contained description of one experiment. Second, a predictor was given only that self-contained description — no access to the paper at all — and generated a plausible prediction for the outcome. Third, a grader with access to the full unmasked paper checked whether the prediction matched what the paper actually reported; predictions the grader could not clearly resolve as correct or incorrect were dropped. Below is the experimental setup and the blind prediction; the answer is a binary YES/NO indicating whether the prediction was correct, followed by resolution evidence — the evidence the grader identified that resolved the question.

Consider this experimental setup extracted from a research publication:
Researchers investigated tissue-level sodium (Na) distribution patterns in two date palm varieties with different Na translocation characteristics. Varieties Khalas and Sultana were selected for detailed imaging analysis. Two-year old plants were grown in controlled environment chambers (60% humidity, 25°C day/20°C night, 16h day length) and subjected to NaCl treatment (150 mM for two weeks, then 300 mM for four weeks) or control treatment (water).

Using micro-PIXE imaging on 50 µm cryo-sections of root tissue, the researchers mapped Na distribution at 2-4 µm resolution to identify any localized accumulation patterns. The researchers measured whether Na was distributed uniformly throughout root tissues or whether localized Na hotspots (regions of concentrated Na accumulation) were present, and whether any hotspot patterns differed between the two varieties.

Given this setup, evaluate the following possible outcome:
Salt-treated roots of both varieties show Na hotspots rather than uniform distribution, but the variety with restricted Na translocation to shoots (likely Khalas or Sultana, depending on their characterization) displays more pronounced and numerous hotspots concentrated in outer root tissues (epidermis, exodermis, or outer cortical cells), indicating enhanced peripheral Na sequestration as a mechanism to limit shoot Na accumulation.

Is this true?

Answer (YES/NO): NO